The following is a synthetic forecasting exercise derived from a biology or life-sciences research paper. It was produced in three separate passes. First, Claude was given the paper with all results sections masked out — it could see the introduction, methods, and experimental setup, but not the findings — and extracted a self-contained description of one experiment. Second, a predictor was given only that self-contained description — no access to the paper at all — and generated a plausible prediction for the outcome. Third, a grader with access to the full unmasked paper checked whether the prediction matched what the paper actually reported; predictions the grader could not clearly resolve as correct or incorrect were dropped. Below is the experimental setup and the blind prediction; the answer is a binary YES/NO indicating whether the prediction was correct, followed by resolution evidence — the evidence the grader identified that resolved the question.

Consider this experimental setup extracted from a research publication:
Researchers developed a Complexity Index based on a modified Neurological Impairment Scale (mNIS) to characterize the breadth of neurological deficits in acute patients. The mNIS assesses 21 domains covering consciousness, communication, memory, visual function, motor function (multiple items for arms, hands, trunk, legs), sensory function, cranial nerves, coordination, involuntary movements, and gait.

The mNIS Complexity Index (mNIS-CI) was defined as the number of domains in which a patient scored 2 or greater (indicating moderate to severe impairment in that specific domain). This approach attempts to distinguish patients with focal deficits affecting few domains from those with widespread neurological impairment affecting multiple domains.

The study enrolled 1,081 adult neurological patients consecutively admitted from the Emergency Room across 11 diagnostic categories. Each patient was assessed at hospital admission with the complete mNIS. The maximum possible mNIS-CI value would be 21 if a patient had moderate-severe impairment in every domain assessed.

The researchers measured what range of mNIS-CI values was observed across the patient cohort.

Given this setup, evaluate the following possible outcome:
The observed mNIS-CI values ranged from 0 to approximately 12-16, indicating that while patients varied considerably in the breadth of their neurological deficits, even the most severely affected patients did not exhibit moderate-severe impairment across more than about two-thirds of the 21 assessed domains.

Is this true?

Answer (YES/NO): NO